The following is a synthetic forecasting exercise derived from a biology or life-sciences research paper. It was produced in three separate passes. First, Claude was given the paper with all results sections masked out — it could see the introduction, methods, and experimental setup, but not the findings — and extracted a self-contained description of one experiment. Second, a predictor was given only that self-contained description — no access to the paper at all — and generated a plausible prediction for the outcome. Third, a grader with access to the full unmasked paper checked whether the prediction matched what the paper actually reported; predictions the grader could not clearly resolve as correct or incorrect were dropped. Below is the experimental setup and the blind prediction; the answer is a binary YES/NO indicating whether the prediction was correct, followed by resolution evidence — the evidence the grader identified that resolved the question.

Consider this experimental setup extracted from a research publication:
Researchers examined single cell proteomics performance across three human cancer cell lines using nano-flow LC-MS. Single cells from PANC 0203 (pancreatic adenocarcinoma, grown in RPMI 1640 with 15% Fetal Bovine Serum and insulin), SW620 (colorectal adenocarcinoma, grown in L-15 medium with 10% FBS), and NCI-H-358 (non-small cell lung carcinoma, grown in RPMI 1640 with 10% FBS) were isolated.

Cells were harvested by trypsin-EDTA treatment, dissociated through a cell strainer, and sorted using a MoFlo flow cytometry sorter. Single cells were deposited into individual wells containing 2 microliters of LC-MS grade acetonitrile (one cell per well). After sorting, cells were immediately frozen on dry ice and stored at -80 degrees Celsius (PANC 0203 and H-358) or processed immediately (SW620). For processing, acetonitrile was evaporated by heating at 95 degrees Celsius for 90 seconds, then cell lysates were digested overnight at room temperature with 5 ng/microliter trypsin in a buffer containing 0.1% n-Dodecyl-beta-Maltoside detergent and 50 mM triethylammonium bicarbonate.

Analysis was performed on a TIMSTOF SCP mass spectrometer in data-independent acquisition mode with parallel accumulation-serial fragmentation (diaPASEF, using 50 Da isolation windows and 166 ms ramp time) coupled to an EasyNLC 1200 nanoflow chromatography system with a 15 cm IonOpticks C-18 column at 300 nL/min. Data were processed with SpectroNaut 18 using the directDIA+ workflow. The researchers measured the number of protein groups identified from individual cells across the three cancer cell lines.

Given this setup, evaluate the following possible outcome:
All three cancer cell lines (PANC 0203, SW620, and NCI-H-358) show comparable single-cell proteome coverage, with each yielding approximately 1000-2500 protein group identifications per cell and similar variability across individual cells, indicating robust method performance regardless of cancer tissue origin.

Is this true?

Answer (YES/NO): NO